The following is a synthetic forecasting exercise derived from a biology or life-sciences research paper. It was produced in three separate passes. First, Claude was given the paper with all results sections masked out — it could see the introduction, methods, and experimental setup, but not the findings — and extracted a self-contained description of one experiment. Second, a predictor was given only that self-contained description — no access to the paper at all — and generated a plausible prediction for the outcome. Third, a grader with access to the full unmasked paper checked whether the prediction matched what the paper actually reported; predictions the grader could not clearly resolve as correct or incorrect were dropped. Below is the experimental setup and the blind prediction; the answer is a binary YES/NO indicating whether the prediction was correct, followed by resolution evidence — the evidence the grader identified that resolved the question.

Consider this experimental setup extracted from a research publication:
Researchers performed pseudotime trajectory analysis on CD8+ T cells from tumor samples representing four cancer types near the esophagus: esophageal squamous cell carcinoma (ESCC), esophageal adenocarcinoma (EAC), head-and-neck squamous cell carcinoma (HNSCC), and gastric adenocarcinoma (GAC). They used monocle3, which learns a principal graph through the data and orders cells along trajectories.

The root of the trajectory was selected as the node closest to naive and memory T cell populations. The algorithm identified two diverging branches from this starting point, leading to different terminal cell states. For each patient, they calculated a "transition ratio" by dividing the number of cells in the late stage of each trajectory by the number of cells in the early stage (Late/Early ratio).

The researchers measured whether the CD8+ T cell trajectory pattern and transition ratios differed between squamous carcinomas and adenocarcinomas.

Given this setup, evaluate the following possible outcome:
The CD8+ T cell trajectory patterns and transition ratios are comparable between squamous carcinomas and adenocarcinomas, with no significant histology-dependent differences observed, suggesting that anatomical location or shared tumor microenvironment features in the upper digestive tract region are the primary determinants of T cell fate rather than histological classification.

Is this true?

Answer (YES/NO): NO